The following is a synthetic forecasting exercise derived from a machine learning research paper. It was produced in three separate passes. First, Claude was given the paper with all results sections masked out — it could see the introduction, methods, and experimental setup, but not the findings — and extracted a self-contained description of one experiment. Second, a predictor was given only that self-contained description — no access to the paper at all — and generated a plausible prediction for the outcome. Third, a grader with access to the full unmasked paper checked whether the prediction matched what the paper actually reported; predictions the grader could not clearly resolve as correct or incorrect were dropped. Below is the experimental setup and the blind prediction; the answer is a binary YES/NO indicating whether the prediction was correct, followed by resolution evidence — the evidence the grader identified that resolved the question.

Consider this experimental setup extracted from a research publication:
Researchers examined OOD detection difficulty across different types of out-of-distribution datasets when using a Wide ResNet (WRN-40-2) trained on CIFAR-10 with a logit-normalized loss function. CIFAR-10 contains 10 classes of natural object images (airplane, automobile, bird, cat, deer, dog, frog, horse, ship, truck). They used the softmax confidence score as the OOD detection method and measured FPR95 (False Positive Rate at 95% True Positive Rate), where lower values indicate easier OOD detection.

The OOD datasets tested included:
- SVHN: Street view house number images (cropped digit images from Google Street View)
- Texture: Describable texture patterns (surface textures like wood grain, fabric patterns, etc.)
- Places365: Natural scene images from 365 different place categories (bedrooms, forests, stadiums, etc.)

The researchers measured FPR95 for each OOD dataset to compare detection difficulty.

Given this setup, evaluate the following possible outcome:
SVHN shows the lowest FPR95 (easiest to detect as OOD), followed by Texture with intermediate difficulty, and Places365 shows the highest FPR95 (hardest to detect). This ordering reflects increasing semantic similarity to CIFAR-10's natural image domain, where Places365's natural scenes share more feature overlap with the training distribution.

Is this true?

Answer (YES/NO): YES